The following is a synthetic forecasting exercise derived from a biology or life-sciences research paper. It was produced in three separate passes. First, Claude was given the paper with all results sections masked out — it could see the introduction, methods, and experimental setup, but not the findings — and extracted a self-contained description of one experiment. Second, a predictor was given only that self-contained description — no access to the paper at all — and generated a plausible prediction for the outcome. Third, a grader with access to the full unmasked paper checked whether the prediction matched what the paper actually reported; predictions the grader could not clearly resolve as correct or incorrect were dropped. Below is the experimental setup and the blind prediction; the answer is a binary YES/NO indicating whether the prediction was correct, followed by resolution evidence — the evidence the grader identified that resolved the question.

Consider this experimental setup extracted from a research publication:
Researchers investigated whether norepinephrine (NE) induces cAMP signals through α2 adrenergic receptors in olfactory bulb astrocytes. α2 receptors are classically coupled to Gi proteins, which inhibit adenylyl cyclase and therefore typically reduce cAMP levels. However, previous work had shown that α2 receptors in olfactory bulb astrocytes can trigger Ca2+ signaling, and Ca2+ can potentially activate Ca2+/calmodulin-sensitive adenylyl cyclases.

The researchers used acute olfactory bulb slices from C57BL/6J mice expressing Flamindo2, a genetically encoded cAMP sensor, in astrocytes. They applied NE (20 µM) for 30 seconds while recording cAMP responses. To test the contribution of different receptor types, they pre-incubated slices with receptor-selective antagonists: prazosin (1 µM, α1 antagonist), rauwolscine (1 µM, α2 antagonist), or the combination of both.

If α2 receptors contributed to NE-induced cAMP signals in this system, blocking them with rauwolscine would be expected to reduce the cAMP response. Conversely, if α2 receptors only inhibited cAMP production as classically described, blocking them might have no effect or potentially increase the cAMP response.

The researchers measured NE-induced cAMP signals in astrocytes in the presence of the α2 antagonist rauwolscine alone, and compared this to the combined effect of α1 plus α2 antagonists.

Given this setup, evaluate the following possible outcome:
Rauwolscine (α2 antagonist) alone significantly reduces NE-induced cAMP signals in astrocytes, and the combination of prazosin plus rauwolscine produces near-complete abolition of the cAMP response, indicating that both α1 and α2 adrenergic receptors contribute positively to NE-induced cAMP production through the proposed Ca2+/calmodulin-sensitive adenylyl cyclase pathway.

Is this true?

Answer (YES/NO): NO